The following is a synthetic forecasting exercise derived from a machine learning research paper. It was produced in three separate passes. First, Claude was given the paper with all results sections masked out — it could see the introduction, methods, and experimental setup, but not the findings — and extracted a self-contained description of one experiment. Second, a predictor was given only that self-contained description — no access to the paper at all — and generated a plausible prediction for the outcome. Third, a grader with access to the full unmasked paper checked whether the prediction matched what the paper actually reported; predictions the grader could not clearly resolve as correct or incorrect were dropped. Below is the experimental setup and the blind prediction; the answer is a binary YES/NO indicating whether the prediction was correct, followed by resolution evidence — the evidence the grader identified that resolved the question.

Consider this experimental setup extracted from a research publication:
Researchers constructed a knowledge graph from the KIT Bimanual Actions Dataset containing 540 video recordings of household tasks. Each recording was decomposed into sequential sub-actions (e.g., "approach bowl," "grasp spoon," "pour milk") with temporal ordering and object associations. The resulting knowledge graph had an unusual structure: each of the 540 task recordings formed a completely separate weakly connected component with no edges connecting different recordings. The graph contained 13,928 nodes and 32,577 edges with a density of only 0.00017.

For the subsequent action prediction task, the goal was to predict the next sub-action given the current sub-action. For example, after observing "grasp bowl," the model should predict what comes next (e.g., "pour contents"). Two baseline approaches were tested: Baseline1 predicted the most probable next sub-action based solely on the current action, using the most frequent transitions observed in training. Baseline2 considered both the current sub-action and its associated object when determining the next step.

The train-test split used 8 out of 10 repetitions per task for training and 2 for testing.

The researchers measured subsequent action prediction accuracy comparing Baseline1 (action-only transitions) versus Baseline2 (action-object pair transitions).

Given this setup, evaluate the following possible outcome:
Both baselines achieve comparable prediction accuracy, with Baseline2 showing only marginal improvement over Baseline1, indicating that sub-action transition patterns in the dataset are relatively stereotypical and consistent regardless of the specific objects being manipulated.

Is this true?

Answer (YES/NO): NO